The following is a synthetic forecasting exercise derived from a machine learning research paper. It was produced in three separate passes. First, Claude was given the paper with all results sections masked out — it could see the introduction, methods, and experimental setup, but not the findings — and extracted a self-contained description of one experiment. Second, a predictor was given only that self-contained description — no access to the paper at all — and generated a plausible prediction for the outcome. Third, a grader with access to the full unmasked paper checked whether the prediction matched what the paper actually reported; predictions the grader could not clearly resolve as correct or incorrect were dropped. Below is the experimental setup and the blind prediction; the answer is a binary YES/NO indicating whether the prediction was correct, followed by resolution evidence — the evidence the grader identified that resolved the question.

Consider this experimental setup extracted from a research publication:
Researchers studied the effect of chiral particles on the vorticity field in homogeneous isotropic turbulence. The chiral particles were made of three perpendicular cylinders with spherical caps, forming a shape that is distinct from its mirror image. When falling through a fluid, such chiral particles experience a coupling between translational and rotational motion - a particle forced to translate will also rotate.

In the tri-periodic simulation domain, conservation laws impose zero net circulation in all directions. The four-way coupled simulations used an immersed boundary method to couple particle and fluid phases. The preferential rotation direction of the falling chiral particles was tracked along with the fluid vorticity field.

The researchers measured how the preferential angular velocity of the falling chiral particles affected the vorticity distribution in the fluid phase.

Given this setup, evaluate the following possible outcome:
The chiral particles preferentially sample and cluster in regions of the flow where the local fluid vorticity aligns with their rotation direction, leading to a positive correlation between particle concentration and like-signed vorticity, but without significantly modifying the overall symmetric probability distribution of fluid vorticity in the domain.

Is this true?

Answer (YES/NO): NO